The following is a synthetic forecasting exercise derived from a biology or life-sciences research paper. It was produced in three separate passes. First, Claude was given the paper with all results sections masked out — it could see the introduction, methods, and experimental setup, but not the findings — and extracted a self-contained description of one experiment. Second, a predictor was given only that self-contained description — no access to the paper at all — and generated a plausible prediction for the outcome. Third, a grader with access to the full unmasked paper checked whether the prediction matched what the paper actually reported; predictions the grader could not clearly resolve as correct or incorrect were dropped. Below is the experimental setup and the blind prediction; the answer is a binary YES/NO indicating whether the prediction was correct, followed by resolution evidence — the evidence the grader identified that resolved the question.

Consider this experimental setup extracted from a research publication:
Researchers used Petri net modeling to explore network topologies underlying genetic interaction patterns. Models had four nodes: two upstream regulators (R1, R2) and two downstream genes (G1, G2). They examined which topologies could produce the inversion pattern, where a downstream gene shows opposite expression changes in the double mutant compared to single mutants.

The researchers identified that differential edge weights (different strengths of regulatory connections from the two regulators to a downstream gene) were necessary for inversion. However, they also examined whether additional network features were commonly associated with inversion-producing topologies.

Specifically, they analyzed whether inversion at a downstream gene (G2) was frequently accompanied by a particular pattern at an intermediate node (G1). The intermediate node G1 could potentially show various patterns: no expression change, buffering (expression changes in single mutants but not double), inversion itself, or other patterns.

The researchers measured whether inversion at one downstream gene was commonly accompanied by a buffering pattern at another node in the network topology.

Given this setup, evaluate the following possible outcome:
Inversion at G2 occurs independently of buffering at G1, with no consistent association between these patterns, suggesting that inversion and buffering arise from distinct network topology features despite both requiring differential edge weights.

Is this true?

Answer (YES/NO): NO